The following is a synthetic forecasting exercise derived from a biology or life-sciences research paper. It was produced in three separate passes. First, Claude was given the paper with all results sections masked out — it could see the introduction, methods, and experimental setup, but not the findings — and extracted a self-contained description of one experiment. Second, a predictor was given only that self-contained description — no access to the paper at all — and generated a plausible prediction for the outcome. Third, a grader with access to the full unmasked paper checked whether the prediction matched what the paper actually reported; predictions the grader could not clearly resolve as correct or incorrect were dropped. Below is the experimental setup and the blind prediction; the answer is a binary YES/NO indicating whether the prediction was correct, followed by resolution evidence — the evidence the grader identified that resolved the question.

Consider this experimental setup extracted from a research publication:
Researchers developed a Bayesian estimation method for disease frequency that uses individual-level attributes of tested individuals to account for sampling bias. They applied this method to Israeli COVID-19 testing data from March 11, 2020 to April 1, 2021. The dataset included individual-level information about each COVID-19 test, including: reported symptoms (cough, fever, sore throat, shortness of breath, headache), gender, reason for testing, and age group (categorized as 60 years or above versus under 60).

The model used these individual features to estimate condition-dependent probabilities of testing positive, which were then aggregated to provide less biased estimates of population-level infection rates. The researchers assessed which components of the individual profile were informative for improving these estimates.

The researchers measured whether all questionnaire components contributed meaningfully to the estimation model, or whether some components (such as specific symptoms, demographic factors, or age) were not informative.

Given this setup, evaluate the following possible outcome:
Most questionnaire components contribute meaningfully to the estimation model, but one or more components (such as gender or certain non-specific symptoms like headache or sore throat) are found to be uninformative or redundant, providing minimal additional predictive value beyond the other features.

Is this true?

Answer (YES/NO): NO